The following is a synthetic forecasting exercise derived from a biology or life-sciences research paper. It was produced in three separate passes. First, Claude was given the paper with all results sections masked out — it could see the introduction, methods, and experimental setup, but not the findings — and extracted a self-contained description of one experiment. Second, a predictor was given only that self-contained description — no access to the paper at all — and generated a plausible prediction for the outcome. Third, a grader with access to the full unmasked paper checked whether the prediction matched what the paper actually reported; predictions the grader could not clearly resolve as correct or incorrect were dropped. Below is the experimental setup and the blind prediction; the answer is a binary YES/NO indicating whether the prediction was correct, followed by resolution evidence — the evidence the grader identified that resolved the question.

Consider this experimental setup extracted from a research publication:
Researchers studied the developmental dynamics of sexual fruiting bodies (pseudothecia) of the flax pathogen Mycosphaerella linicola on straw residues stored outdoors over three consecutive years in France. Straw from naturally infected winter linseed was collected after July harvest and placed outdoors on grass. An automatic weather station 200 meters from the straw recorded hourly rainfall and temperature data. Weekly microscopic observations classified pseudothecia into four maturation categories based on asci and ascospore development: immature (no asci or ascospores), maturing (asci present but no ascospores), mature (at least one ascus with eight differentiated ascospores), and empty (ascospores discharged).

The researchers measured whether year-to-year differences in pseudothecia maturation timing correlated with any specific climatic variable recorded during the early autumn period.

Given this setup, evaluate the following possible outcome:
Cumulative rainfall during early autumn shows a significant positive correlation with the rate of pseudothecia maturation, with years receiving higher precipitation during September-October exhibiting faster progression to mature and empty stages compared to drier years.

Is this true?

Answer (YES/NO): NO